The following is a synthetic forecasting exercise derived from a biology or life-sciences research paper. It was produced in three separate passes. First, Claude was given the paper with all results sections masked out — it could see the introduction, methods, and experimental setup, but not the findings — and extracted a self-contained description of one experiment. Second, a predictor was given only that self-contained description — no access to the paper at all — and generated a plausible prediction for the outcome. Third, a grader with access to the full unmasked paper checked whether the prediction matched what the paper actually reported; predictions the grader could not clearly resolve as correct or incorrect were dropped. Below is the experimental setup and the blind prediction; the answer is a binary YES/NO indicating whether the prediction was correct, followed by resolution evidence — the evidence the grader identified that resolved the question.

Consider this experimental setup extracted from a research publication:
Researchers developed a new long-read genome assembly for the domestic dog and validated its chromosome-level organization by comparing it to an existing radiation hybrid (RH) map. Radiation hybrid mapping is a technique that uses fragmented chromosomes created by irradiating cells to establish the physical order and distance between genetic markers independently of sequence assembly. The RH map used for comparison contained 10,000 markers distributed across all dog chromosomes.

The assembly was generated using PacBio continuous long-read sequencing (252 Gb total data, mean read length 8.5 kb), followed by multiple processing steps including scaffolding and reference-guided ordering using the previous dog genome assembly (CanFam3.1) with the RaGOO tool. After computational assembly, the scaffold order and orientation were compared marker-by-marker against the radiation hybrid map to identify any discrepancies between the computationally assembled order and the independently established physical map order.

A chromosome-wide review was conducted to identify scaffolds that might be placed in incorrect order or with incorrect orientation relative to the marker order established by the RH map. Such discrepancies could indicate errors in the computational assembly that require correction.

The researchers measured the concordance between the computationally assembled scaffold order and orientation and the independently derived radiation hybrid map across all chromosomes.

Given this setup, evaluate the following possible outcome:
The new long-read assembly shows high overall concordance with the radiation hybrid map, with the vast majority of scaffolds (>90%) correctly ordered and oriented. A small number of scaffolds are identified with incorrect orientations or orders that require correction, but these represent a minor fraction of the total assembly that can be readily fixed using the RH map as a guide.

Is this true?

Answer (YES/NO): YES